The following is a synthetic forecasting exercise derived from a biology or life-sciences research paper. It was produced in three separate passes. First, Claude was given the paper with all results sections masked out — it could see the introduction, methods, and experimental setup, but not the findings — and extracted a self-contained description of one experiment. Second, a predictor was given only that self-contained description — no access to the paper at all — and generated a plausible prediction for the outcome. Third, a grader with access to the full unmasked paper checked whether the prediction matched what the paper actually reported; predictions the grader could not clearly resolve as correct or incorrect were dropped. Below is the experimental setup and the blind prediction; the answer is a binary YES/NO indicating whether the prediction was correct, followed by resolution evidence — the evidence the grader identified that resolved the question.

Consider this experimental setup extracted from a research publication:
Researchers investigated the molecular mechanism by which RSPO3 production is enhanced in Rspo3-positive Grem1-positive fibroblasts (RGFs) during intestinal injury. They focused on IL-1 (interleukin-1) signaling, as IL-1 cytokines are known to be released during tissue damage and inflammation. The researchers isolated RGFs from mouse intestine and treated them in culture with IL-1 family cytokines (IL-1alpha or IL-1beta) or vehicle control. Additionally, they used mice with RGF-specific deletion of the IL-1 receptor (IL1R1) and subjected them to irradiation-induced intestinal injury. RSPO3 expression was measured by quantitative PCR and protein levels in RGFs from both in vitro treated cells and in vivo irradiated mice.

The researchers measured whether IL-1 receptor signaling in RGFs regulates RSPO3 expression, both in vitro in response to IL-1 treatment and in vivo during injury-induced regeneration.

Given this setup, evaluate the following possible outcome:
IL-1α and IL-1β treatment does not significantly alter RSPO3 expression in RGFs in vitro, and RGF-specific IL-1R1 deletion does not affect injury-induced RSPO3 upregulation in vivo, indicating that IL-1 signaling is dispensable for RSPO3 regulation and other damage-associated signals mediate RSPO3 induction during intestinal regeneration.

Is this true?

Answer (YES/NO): NO